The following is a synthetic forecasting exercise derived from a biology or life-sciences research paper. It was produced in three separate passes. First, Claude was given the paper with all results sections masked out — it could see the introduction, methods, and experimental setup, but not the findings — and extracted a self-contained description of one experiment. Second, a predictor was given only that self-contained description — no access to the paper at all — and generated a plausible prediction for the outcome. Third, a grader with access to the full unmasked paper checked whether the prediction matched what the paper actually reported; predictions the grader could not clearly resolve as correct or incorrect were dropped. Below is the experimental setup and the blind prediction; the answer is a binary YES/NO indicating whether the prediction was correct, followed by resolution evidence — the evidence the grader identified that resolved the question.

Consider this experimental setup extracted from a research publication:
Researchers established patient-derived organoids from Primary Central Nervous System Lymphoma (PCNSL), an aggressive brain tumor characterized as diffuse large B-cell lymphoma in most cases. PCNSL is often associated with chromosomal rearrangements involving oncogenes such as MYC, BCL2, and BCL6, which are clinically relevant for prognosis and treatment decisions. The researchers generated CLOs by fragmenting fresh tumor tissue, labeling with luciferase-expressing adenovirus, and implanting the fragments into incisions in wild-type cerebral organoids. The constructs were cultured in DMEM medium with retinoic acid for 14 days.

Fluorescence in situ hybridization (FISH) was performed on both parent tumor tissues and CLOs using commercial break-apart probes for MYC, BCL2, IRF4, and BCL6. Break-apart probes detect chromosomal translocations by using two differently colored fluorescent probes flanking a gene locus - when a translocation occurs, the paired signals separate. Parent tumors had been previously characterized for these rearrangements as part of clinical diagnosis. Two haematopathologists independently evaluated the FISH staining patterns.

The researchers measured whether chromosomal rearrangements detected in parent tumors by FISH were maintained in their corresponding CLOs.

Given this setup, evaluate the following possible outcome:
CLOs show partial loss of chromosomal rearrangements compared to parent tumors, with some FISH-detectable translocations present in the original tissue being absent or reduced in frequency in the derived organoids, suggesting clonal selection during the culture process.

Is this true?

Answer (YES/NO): NO